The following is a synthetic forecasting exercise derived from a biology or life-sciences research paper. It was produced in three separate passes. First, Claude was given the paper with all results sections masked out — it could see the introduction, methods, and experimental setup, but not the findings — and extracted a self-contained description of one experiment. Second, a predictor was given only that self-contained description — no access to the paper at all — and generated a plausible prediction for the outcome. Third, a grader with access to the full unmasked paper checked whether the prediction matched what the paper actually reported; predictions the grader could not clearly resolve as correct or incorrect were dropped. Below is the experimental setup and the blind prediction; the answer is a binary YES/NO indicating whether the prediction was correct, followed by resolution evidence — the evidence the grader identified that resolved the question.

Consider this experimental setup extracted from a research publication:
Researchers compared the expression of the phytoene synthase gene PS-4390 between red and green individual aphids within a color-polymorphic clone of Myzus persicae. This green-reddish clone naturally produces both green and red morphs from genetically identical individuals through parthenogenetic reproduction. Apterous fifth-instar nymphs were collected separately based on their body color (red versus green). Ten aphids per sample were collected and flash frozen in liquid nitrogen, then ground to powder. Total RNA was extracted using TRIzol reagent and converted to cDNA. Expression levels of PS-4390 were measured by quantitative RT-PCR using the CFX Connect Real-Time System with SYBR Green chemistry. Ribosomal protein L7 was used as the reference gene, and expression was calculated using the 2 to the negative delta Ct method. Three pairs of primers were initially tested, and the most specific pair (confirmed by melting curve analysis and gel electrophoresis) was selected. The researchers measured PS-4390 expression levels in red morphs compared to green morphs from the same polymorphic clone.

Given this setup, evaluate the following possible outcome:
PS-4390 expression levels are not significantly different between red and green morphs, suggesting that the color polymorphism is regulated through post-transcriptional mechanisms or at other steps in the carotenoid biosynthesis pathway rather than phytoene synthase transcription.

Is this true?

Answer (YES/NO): NO